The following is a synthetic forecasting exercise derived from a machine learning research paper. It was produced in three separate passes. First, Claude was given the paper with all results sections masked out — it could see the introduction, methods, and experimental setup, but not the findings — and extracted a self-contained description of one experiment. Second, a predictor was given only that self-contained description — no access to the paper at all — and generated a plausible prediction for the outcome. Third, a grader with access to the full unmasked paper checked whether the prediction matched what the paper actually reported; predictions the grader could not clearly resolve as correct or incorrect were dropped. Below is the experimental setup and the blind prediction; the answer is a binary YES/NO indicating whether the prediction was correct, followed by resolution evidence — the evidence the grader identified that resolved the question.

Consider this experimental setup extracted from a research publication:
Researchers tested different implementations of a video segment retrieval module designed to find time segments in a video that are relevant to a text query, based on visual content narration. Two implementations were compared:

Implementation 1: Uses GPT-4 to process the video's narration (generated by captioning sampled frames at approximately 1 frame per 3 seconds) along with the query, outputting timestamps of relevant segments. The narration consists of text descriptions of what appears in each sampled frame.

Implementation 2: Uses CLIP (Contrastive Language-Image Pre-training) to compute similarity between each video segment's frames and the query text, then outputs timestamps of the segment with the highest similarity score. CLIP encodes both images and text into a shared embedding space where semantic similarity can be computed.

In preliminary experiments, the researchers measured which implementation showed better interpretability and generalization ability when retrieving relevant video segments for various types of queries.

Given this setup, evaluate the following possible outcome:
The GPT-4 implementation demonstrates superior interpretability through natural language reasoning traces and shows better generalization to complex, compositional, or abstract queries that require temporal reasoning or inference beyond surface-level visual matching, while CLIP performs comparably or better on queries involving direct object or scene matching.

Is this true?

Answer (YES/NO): NO